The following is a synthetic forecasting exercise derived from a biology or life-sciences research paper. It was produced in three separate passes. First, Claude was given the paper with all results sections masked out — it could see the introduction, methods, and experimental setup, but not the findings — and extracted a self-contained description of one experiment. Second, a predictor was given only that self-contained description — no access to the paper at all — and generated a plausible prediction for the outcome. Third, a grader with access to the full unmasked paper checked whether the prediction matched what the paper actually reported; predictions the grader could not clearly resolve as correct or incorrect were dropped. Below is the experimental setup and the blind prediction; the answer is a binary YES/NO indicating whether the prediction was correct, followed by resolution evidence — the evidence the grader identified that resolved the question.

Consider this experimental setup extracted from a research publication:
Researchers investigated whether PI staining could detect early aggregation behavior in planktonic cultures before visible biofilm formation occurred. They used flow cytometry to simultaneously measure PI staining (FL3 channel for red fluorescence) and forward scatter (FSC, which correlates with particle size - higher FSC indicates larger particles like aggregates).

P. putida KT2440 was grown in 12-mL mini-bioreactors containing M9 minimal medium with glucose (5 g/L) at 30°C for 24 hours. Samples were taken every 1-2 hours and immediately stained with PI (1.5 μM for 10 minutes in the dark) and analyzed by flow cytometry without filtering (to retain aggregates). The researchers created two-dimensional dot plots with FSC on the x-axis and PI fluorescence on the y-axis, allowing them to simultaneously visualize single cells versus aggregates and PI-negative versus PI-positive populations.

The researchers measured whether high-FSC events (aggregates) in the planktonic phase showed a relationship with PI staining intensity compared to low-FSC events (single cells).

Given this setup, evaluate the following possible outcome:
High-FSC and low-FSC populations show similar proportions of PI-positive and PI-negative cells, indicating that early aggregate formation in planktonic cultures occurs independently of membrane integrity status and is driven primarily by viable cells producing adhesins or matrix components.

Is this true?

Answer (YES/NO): NO